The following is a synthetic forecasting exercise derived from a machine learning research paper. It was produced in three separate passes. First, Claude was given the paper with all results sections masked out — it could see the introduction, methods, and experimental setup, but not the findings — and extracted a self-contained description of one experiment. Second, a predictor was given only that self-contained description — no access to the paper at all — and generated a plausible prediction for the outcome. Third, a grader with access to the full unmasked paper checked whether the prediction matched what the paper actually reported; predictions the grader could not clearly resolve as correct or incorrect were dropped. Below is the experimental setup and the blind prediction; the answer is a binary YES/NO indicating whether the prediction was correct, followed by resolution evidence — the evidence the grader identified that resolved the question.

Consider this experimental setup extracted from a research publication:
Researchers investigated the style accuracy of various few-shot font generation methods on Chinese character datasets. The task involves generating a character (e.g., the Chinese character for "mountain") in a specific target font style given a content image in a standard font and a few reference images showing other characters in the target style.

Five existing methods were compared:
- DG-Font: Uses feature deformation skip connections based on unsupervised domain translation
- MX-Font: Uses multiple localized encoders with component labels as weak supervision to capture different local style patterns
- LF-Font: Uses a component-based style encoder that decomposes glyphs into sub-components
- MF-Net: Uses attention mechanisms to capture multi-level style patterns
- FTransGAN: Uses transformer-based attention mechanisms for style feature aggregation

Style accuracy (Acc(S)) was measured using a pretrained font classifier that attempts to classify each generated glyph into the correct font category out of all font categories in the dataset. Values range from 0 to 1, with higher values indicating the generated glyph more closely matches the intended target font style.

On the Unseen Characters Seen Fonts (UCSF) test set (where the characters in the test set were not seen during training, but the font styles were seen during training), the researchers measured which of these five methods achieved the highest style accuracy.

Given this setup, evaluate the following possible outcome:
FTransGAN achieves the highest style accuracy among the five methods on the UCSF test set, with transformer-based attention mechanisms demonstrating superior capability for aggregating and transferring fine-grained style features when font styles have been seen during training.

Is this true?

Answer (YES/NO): YES